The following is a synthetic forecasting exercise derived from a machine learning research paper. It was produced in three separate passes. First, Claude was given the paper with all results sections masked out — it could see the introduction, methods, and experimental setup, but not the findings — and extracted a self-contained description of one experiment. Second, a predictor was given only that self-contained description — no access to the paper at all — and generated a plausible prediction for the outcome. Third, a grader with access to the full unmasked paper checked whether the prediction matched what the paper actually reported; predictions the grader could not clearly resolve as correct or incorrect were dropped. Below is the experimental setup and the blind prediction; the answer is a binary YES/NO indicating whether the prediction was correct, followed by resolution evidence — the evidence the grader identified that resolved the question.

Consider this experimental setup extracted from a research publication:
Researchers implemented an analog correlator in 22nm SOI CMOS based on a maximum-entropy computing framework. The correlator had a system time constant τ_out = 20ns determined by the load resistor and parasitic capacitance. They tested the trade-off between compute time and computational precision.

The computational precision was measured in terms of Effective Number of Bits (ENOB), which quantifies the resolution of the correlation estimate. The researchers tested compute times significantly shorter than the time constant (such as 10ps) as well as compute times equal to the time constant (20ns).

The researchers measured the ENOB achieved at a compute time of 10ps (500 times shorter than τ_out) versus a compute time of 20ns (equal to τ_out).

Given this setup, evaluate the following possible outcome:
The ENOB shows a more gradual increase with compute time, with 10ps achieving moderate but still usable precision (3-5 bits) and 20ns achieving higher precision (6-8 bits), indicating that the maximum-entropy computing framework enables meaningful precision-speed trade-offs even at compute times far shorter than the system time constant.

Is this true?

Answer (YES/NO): YES